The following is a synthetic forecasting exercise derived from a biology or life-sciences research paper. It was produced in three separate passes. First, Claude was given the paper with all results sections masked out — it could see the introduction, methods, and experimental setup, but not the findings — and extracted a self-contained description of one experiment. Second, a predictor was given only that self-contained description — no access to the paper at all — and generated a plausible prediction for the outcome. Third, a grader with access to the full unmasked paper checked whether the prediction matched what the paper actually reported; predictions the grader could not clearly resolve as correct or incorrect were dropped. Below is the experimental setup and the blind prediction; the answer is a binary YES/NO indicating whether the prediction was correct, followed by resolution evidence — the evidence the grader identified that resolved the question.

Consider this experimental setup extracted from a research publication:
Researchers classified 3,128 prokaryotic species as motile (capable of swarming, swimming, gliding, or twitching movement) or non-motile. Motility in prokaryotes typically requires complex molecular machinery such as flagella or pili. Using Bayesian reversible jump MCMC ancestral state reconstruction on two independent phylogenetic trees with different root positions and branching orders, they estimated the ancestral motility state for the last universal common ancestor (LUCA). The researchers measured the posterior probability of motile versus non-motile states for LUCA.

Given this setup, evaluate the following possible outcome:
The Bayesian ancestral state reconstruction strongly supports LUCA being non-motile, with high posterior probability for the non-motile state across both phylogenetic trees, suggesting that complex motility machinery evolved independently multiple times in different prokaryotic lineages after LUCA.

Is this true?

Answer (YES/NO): NO